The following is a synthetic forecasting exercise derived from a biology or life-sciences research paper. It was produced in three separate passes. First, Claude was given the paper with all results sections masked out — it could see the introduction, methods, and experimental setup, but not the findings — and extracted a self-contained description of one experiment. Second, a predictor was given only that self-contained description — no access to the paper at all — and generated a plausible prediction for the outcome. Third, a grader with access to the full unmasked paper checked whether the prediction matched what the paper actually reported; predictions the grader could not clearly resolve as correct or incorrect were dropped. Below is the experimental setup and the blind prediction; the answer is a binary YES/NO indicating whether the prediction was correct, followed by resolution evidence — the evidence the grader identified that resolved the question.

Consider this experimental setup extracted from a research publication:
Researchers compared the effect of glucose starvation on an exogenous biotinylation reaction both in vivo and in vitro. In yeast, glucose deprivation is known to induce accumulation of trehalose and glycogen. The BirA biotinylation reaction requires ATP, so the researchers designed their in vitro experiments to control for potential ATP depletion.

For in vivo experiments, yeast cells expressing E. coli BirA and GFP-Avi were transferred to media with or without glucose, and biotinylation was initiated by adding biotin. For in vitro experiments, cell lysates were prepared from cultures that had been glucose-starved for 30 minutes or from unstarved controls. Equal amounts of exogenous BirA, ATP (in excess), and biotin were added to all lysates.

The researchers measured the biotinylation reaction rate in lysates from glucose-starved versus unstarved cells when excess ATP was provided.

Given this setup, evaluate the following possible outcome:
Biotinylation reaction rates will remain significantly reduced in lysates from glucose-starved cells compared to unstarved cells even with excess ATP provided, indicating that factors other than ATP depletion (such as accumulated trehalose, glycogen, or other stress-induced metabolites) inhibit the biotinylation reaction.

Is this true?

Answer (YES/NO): YES